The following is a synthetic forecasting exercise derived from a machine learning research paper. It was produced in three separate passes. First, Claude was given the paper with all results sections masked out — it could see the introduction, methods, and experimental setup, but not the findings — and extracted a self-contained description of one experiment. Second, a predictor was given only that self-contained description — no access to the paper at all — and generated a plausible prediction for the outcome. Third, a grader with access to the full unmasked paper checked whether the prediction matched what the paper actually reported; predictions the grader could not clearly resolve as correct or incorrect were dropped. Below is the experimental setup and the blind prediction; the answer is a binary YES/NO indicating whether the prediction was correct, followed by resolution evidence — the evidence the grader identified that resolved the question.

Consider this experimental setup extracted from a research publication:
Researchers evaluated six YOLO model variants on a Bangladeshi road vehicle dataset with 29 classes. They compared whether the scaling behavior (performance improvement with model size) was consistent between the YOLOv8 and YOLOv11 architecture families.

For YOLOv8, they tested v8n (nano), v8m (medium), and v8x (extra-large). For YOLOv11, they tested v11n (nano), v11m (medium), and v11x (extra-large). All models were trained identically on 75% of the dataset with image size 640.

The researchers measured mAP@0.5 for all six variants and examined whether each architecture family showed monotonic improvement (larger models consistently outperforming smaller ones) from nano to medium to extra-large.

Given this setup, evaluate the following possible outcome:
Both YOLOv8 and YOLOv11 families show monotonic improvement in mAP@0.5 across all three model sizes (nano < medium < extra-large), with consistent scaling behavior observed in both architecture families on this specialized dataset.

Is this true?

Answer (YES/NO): NO